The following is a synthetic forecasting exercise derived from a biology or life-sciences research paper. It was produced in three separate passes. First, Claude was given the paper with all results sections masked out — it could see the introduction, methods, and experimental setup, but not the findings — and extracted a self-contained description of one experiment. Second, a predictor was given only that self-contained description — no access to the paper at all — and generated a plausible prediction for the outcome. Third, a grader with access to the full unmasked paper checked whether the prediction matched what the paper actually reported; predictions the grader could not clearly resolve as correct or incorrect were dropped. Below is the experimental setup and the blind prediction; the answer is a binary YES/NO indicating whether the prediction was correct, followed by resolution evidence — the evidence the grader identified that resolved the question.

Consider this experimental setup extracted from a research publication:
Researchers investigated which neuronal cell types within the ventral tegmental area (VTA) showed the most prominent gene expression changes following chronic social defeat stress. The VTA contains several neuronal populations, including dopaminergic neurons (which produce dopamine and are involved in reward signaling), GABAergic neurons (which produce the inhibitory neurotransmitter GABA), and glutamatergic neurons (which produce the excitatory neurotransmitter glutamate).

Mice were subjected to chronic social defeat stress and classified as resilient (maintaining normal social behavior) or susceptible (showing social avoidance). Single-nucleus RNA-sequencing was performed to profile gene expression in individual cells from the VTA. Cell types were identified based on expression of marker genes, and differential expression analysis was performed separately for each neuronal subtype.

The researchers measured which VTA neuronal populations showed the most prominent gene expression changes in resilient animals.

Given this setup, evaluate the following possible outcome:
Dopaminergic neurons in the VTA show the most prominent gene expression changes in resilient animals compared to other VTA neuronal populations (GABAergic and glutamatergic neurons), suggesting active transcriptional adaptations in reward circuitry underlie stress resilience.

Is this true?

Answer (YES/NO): NO